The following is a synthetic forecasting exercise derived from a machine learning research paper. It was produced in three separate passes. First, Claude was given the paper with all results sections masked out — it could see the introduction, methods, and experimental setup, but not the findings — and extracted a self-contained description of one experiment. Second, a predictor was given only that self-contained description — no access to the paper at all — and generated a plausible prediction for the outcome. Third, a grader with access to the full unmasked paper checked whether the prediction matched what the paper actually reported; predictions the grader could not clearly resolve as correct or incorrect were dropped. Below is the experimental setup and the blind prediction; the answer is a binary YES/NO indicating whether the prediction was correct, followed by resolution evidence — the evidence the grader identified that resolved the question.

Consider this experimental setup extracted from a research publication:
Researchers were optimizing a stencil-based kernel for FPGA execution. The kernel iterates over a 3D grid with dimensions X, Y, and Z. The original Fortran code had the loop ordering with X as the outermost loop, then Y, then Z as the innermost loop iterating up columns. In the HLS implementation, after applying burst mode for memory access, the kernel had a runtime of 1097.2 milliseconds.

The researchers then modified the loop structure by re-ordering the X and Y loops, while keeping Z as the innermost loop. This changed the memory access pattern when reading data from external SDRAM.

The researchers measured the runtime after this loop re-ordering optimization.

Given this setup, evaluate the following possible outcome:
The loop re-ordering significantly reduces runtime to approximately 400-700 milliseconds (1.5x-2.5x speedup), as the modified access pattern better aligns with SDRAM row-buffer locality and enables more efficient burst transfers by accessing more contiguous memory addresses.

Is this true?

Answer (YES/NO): YES